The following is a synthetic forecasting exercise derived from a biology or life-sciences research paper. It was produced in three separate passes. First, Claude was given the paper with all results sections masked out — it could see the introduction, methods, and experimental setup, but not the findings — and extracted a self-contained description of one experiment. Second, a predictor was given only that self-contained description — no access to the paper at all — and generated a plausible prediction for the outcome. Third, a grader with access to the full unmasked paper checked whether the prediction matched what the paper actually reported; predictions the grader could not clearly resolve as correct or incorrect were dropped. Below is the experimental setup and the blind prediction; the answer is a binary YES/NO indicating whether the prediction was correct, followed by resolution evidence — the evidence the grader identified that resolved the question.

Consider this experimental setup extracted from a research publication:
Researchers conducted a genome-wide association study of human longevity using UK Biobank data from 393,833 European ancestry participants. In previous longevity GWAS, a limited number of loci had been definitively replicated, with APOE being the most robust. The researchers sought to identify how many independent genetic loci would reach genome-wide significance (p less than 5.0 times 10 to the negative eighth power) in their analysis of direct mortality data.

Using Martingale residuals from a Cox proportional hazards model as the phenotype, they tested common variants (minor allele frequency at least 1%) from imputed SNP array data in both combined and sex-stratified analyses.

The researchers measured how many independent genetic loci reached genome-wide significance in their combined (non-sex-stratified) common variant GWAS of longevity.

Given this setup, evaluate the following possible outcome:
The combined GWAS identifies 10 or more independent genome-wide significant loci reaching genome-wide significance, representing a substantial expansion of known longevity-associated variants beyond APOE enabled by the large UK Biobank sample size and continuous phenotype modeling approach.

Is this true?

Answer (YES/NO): NO